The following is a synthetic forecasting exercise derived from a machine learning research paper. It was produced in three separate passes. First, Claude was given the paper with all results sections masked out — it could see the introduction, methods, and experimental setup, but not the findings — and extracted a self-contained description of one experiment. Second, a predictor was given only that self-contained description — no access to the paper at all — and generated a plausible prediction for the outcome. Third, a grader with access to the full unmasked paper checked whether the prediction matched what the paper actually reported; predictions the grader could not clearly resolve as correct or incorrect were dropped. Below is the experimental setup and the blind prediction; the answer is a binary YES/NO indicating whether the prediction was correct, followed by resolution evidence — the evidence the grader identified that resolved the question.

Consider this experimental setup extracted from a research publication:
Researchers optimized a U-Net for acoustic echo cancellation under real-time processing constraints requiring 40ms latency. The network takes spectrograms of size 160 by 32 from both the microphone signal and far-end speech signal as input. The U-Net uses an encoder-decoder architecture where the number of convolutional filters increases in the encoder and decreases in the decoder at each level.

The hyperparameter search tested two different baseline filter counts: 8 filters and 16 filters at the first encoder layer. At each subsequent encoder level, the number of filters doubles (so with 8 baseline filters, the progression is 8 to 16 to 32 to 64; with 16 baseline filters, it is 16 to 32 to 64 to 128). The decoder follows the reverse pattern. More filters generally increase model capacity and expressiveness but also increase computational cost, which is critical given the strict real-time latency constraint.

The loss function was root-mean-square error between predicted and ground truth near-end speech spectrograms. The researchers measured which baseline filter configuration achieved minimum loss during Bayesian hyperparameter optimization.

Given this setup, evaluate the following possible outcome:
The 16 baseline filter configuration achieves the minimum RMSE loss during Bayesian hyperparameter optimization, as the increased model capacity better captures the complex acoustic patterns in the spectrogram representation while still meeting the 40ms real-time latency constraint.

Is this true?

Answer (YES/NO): YES